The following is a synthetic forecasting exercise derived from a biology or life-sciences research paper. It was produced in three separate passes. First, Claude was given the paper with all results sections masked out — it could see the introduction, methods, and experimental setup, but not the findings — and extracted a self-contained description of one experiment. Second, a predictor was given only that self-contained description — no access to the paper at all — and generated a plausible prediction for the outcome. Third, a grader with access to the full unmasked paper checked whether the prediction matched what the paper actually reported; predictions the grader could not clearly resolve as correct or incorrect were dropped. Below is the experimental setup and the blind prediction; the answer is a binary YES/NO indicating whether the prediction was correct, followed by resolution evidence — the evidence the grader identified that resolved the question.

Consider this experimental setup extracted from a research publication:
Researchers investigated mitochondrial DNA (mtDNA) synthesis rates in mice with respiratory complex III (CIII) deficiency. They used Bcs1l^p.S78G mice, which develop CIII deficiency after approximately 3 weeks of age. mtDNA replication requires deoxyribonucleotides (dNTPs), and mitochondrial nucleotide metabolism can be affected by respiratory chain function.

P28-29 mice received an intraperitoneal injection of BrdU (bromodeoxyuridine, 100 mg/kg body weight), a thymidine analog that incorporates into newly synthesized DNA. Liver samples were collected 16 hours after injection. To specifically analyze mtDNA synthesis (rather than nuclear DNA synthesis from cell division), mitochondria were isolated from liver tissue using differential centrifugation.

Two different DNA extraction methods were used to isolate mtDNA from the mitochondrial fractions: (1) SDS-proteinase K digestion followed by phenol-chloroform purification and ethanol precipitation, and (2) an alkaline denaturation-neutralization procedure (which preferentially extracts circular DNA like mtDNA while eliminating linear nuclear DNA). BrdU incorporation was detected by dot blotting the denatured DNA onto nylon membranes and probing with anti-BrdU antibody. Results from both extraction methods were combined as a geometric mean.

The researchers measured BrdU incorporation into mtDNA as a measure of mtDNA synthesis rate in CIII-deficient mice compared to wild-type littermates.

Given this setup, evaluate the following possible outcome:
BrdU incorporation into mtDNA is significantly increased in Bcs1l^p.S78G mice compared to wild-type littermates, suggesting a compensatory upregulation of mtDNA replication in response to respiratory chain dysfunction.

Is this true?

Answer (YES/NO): NO